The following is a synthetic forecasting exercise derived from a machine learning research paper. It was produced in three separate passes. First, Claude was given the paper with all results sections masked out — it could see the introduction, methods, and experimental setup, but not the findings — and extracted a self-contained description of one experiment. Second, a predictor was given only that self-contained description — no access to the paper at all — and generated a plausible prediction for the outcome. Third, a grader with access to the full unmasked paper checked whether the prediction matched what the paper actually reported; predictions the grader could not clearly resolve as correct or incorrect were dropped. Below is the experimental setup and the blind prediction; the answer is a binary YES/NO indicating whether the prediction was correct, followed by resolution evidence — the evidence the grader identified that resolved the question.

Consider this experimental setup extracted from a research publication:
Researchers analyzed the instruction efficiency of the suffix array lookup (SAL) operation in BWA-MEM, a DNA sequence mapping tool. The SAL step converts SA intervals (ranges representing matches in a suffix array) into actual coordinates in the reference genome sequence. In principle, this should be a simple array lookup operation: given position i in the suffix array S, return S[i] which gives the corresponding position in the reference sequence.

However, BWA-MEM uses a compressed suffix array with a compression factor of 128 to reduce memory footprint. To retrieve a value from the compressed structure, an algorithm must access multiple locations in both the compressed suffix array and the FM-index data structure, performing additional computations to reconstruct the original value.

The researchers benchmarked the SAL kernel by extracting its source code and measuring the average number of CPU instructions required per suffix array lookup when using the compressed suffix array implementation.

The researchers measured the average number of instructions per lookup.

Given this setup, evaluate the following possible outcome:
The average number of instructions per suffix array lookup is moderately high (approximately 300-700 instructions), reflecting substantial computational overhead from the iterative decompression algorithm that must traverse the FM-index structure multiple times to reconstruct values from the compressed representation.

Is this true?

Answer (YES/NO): NO